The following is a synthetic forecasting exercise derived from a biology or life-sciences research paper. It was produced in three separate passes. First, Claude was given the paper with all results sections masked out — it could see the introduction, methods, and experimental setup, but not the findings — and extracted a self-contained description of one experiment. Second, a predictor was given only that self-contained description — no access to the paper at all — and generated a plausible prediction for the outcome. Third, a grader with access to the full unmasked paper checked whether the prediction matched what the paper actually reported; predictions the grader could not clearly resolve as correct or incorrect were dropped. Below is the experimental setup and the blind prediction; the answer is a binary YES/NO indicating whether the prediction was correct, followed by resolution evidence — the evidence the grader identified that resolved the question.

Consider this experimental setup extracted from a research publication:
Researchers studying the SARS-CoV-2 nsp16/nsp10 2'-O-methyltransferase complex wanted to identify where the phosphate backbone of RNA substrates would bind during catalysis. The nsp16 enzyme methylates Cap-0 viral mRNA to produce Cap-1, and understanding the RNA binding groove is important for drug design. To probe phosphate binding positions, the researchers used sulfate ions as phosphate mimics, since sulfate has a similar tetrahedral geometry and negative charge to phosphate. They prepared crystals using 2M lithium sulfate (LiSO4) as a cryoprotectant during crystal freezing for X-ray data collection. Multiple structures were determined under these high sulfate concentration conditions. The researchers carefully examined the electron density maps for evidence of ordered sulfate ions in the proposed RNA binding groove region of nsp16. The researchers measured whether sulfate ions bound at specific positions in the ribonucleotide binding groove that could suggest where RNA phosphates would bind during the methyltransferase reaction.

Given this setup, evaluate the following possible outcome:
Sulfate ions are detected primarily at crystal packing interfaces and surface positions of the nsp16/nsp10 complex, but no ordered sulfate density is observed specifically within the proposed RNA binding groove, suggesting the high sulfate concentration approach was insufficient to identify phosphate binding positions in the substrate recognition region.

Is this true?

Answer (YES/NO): NO